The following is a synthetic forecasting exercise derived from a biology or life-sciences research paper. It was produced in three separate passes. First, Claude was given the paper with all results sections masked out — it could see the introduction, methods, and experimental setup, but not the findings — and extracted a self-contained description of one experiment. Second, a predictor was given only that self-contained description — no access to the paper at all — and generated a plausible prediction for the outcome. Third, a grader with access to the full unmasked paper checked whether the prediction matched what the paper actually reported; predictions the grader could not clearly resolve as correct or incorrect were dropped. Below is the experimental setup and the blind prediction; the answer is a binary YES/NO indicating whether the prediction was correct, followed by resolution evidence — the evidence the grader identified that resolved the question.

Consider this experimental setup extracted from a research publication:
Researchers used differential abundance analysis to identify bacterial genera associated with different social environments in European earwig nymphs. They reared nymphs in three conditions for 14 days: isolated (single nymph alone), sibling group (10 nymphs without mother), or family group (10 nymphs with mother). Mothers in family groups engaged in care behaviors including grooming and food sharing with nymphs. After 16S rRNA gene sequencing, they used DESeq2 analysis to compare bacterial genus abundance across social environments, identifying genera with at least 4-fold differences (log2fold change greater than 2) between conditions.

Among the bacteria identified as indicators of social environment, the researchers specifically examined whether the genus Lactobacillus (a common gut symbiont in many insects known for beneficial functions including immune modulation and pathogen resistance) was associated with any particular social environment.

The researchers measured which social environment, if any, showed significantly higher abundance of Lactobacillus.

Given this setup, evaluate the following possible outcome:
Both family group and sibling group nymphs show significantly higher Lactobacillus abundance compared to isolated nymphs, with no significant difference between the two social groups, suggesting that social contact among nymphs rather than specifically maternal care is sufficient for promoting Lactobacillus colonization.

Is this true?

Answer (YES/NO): NO